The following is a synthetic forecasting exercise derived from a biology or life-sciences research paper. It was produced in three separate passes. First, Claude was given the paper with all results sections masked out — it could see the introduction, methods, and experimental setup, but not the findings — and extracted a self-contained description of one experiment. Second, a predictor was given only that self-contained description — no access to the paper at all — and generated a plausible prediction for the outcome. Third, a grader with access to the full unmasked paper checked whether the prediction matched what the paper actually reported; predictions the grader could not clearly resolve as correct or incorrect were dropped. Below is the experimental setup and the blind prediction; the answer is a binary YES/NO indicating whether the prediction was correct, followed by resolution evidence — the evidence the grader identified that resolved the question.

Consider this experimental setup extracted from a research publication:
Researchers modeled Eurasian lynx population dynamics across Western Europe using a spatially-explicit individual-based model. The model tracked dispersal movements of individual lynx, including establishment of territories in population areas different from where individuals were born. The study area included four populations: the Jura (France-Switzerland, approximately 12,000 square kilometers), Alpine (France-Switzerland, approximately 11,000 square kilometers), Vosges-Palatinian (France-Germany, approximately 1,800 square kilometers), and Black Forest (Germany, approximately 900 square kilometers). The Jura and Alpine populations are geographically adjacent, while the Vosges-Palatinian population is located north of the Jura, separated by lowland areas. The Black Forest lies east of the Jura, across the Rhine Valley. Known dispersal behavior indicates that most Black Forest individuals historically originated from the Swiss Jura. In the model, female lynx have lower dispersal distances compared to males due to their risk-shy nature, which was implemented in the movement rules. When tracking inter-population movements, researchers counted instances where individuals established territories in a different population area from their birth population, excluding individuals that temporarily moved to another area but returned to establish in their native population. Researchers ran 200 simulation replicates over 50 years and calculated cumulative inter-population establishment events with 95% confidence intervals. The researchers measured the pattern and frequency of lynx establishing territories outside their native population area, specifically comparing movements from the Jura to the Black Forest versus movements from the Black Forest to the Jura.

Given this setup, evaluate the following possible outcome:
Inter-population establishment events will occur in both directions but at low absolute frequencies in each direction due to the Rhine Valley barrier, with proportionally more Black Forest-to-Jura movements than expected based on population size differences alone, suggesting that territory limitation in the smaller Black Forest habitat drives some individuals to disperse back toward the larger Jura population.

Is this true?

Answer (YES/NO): NO